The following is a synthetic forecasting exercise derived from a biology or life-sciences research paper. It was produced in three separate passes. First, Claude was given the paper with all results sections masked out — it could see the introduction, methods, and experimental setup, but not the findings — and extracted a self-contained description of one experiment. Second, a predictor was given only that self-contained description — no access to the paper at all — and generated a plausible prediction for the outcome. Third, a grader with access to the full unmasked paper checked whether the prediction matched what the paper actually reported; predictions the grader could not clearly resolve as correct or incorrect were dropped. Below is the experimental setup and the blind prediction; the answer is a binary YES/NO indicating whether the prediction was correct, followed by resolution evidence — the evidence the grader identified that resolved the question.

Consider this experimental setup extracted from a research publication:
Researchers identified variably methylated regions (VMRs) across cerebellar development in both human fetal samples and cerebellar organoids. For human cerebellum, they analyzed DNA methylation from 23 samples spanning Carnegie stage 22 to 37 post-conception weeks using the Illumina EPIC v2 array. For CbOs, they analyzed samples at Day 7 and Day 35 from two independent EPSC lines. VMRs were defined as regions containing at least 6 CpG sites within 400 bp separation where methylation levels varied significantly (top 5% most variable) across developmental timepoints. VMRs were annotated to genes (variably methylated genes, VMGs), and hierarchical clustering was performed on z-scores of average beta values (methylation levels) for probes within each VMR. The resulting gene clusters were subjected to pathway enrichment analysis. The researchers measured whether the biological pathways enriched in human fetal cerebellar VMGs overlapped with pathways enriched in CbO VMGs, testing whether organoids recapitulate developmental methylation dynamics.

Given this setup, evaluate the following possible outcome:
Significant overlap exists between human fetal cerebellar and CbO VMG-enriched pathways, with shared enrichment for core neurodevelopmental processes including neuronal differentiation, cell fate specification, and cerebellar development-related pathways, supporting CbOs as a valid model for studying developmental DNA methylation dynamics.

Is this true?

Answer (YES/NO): YES